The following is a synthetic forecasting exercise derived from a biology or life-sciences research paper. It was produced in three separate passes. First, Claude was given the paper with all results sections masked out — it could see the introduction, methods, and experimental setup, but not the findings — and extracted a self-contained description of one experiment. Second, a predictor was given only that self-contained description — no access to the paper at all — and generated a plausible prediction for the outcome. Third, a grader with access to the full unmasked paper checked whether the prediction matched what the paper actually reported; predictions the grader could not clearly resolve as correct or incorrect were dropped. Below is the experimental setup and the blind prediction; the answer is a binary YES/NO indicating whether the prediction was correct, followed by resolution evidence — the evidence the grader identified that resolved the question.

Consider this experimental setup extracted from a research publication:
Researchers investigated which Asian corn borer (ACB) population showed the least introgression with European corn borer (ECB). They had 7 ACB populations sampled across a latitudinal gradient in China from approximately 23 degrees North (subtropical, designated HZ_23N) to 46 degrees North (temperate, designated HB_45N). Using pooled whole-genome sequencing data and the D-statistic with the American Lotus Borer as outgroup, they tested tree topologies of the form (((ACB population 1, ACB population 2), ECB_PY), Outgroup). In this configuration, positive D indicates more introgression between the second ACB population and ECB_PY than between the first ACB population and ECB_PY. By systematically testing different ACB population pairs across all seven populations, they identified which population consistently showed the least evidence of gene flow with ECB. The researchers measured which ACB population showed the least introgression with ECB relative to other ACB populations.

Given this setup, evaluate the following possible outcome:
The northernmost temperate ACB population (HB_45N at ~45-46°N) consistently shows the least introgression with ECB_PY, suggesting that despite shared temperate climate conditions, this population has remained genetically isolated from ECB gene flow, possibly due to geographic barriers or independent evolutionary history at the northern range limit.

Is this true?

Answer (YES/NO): NO